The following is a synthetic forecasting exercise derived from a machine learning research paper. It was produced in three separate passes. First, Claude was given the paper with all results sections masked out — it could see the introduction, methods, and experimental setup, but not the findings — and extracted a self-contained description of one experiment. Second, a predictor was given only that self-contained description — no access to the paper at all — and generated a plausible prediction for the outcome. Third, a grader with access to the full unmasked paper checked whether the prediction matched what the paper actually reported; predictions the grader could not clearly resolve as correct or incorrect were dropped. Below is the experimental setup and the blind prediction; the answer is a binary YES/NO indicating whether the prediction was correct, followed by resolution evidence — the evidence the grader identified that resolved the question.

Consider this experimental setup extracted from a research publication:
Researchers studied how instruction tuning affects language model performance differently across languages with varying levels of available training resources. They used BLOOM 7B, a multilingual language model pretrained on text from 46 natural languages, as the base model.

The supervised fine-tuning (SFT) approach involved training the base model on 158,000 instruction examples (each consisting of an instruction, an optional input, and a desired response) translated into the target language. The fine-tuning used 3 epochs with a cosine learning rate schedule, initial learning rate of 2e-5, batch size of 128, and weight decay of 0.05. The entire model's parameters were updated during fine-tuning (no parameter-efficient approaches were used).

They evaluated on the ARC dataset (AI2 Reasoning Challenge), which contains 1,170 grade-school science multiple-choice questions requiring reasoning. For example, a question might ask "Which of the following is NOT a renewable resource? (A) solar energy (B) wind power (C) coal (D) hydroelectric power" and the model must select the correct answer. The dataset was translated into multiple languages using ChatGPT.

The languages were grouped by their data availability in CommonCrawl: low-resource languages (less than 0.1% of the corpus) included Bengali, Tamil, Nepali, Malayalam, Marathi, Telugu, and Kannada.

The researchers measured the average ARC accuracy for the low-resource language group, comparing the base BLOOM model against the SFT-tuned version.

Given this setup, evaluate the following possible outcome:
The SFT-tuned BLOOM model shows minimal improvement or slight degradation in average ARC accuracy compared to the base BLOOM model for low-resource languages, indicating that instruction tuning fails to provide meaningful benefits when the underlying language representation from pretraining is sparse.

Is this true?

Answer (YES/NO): YES